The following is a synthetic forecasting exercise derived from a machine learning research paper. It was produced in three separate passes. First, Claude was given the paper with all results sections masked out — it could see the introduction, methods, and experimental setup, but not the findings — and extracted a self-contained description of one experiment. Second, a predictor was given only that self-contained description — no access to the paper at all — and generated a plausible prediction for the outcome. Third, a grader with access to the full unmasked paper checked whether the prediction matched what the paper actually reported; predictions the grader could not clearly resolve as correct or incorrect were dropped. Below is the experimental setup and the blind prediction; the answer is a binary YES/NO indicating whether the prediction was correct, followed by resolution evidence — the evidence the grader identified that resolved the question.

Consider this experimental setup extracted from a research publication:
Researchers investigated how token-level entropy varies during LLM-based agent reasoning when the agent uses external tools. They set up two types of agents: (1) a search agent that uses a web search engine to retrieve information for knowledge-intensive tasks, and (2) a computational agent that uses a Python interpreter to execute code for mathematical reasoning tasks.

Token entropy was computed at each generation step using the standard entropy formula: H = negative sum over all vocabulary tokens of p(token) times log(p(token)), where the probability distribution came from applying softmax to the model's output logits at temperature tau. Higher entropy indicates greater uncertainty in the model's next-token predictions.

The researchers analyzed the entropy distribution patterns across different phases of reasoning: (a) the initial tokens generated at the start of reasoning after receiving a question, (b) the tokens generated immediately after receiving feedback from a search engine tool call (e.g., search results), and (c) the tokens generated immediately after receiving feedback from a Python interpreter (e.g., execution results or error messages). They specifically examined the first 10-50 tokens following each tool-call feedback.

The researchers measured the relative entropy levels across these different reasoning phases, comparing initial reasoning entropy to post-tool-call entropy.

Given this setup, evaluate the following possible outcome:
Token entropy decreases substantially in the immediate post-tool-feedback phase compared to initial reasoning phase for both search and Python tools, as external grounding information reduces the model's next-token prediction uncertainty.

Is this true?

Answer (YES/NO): NO